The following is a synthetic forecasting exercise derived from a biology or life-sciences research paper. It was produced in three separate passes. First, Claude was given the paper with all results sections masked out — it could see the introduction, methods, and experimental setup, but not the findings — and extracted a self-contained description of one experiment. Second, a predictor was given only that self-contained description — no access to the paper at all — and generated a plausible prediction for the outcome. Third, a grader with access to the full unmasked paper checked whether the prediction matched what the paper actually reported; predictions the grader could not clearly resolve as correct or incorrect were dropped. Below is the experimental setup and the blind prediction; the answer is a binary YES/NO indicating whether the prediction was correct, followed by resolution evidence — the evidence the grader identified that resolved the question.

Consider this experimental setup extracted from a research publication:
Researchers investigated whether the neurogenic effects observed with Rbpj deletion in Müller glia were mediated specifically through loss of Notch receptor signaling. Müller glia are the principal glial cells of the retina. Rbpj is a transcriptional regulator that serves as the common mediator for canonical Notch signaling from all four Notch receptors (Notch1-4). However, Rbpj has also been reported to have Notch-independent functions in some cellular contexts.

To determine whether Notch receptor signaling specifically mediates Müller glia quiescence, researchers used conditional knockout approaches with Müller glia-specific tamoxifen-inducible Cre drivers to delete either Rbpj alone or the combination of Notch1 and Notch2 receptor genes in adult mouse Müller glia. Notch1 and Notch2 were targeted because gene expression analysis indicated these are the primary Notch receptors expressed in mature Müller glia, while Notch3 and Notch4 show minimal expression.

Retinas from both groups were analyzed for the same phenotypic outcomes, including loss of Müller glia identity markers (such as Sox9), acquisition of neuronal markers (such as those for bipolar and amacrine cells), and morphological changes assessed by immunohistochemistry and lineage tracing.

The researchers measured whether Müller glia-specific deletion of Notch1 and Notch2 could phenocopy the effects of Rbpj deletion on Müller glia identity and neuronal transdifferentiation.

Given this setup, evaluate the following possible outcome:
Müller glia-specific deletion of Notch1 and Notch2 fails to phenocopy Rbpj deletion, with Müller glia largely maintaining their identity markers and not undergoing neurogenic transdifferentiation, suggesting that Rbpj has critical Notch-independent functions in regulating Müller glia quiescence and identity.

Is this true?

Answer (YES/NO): NO